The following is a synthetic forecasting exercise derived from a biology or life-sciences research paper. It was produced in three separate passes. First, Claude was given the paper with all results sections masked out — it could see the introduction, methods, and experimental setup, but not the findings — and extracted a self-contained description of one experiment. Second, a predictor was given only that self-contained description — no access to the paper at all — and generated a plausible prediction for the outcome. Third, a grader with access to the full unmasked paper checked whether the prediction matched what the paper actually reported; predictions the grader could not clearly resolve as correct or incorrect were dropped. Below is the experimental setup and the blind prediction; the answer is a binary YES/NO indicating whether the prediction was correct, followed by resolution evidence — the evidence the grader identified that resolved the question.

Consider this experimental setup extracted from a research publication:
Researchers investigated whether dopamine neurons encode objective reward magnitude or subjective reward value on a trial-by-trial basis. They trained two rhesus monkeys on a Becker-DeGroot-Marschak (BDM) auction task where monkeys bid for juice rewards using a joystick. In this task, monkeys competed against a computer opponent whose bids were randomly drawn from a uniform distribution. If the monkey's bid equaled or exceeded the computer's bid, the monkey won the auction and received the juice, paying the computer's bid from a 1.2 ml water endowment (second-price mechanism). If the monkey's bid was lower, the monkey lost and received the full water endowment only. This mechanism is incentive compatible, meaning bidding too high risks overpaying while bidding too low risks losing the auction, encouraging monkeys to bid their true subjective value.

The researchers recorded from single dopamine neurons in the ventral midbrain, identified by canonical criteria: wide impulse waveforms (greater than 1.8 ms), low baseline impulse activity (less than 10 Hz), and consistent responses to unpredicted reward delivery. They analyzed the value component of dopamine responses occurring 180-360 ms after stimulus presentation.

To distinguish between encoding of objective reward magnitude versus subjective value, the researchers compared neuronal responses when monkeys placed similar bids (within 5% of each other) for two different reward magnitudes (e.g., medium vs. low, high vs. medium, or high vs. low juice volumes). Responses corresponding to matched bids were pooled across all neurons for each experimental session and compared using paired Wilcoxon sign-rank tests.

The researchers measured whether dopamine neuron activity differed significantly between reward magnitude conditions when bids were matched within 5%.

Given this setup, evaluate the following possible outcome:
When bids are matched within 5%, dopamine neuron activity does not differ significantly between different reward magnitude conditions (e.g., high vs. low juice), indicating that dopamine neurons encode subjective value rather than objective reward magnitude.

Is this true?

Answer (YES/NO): YES